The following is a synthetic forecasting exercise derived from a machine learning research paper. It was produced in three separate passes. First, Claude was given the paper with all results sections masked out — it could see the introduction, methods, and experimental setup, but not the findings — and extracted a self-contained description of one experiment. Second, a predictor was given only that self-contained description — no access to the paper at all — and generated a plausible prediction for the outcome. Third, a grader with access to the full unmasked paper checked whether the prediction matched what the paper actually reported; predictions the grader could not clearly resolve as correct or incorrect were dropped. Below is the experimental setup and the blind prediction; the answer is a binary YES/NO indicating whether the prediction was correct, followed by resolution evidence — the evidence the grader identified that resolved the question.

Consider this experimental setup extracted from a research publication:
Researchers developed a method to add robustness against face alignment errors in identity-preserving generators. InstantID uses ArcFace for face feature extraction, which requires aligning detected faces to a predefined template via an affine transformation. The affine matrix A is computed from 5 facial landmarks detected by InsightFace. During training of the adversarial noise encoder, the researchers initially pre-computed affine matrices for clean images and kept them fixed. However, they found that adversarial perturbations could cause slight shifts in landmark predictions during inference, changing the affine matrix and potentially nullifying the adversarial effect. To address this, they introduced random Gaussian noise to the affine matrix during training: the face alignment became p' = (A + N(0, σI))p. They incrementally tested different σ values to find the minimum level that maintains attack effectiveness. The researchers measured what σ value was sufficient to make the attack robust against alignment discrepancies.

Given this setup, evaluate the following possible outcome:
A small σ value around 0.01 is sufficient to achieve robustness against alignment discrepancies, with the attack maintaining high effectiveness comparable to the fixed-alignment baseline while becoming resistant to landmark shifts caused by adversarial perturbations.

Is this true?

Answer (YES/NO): NO